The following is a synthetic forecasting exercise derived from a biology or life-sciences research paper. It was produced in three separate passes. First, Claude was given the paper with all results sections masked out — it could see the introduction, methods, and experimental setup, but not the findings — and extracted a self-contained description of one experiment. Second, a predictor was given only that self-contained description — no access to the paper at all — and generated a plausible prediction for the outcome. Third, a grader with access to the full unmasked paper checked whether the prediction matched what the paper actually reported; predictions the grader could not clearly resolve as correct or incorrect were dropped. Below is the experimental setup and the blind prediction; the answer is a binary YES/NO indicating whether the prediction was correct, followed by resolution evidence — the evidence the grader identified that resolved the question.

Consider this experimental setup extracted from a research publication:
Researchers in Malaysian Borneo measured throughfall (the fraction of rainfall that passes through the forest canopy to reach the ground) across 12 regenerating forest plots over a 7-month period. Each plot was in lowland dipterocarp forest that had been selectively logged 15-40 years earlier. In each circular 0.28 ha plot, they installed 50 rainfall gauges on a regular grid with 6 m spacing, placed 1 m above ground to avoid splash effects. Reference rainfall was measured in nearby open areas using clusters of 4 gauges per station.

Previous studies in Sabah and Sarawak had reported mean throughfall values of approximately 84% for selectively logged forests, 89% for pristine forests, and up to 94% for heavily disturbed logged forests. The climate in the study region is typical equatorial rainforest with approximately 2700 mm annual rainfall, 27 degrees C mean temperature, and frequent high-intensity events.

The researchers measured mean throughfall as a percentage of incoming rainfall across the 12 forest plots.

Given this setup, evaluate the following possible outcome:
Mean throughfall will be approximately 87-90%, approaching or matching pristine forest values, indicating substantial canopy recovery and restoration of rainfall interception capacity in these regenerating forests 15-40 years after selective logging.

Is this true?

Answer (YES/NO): NO